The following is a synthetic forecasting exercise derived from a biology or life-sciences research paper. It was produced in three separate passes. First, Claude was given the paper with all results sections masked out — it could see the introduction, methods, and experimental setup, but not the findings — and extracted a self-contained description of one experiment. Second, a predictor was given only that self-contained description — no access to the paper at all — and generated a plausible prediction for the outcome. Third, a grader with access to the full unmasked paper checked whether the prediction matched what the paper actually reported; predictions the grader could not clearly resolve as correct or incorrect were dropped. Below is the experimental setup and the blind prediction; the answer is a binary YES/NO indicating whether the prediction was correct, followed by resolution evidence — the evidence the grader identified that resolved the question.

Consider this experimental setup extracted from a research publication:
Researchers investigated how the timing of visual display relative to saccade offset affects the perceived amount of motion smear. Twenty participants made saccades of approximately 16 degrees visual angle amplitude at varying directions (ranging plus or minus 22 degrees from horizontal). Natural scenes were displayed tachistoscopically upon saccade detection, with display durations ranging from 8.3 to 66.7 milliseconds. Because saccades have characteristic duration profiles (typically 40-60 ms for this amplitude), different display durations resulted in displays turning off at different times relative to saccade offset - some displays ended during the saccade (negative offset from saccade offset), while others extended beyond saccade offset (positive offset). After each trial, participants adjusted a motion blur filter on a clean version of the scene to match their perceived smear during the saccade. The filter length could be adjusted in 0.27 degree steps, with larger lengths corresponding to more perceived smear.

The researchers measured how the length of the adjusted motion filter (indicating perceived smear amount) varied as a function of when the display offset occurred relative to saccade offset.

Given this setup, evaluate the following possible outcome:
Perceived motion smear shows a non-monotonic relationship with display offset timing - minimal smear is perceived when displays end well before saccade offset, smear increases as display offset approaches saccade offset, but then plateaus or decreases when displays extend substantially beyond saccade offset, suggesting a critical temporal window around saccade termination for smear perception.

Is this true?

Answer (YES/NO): NO